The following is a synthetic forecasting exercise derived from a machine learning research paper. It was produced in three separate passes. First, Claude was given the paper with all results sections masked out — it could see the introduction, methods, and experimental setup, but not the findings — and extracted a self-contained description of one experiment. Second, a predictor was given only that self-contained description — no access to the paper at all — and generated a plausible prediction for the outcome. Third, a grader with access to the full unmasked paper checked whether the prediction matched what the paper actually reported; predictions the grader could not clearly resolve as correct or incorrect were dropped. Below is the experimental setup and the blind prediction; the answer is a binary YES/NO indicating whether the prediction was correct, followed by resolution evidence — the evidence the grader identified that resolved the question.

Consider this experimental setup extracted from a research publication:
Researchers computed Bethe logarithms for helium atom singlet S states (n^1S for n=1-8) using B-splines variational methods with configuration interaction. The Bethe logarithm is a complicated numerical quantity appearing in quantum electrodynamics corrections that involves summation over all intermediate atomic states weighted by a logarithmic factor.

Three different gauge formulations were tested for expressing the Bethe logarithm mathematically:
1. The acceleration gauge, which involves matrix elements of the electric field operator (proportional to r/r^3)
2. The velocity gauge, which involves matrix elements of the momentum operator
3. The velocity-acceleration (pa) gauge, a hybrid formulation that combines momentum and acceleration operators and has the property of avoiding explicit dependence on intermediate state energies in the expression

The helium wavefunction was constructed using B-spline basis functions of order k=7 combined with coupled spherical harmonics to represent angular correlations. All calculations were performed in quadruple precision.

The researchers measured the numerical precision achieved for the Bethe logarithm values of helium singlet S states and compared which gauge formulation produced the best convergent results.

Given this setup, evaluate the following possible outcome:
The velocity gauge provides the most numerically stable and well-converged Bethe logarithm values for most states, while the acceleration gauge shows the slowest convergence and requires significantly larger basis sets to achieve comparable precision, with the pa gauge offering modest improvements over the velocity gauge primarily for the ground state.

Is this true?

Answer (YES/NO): NO